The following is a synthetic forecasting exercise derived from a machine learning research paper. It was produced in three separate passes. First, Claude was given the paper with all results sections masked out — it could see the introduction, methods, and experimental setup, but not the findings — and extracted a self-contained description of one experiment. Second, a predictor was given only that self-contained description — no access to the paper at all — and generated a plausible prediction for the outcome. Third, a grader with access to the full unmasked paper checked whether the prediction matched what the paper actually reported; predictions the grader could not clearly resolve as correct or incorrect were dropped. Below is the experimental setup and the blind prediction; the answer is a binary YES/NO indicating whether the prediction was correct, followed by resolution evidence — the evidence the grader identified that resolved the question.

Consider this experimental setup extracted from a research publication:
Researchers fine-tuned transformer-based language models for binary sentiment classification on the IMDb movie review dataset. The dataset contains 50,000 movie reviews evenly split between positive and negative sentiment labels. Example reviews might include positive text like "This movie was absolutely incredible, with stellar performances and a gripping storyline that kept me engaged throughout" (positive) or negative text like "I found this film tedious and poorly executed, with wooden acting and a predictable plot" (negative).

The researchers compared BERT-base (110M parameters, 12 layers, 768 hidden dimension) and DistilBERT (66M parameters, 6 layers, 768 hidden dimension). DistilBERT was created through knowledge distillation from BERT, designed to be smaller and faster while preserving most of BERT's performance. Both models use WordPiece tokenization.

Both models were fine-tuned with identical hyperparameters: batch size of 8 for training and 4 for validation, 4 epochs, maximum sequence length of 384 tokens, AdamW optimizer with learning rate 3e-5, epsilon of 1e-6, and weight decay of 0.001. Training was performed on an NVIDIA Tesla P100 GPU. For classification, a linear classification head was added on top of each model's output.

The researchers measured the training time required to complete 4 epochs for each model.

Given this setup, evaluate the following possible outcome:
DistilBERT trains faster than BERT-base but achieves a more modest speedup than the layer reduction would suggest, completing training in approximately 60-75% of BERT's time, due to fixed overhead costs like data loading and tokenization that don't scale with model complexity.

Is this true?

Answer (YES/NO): NO